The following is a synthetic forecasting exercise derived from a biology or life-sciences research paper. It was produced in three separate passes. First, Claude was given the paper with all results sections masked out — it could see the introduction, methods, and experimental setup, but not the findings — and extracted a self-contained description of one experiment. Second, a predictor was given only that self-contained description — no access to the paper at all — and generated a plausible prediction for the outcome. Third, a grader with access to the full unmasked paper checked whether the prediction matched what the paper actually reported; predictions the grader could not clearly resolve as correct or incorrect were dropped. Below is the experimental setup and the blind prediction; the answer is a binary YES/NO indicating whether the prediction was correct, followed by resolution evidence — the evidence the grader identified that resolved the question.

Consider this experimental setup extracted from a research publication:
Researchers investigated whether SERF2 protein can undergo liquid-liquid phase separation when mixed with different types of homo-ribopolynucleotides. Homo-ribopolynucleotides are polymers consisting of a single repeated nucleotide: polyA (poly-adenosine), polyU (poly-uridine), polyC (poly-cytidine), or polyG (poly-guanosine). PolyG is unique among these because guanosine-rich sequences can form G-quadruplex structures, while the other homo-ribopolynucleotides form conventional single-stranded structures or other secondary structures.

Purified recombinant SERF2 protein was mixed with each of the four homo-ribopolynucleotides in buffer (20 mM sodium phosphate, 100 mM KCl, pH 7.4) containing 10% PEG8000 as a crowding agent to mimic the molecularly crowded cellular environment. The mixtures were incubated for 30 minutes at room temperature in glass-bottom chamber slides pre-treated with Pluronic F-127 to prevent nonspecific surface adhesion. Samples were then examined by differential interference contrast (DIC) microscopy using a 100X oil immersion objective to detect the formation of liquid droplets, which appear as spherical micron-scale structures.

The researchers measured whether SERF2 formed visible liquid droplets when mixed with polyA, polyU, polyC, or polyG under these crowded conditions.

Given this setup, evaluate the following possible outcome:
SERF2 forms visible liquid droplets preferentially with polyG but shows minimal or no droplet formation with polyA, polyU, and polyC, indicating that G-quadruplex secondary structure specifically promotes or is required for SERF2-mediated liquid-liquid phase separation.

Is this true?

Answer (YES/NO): NO